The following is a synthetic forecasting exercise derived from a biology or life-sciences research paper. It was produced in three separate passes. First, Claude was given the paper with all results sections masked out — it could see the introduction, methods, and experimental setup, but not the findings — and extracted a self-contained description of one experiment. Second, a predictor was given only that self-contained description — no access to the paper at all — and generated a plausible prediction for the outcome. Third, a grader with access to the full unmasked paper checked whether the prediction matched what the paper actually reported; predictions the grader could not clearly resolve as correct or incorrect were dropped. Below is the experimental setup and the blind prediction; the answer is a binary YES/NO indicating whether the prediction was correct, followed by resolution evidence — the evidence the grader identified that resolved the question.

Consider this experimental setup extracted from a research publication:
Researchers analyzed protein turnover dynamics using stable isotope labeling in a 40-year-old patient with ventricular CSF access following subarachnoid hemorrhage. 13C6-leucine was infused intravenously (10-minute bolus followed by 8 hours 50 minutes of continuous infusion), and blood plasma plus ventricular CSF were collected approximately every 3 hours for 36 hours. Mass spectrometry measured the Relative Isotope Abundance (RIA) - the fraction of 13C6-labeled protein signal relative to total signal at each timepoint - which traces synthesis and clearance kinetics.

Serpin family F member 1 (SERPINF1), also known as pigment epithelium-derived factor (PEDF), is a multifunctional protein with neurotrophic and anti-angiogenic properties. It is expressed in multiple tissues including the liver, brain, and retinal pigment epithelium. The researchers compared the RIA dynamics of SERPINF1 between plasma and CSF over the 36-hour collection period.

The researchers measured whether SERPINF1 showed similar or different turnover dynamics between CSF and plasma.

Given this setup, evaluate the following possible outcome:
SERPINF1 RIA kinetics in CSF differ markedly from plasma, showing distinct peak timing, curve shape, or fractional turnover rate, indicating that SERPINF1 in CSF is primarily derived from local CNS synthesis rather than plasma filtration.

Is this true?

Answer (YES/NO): NO